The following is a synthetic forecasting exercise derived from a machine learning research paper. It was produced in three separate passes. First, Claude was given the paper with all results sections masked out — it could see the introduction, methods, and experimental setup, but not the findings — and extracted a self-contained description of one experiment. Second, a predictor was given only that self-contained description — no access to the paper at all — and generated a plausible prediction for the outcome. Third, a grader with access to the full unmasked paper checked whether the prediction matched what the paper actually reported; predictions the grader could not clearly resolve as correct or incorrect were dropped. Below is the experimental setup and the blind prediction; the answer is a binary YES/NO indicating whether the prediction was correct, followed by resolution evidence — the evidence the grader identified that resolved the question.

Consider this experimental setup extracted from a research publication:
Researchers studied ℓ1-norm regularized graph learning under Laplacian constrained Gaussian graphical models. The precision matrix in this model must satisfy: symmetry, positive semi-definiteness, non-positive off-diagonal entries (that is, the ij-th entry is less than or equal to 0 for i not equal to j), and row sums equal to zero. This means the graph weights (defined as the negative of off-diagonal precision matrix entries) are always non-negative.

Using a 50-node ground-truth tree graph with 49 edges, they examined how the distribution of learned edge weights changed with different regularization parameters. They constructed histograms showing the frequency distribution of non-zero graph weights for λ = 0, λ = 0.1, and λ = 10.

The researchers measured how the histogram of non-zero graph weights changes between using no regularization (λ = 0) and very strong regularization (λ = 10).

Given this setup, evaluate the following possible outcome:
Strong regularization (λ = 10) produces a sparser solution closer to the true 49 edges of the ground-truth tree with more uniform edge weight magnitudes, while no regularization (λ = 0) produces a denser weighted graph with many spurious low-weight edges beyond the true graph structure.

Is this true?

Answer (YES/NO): NO